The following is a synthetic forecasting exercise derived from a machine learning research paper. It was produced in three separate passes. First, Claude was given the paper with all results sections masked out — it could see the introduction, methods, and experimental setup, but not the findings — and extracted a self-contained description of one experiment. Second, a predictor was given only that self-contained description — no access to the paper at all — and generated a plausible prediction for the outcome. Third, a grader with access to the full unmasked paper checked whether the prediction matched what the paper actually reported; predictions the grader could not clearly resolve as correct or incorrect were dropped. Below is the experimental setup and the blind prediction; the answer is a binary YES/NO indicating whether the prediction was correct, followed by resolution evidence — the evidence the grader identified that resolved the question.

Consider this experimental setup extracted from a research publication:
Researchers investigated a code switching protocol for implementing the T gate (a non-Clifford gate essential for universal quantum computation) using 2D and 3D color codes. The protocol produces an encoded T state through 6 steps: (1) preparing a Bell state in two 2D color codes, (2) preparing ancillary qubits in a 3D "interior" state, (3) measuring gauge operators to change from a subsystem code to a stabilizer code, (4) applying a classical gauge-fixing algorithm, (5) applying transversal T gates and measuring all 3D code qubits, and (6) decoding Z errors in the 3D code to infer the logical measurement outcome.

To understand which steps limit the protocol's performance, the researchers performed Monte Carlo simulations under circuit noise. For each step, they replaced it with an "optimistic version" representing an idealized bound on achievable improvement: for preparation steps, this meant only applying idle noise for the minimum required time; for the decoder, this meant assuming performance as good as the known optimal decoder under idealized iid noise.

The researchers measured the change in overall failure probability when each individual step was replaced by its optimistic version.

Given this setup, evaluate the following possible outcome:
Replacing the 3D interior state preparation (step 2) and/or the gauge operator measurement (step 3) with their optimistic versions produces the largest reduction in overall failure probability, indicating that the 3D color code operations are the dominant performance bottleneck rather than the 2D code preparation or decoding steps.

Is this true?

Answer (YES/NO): NO